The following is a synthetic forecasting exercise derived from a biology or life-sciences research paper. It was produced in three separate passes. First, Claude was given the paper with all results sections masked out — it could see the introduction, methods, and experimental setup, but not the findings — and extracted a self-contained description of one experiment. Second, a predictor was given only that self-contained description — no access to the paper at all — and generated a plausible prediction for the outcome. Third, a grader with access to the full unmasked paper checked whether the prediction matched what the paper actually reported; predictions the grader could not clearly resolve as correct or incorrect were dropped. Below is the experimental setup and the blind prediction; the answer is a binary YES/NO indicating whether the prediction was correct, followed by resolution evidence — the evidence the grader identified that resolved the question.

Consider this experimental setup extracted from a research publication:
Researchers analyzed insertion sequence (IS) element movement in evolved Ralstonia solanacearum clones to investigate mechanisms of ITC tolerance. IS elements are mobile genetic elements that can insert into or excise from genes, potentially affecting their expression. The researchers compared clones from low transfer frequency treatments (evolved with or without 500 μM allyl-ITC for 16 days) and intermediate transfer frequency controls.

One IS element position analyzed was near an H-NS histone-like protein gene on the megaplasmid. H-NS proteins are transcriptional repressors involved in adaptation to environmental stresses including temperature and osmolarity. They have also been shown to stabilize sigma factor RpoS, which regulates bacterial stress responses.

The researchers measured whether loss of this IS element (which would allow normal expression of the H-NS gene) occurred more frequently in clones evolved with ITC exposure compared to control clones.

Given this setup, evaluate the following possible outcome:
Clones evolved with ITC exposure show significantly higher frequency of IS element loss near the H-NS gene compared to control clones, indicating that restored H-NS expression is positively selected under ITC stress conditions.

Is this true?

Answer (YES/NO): NO